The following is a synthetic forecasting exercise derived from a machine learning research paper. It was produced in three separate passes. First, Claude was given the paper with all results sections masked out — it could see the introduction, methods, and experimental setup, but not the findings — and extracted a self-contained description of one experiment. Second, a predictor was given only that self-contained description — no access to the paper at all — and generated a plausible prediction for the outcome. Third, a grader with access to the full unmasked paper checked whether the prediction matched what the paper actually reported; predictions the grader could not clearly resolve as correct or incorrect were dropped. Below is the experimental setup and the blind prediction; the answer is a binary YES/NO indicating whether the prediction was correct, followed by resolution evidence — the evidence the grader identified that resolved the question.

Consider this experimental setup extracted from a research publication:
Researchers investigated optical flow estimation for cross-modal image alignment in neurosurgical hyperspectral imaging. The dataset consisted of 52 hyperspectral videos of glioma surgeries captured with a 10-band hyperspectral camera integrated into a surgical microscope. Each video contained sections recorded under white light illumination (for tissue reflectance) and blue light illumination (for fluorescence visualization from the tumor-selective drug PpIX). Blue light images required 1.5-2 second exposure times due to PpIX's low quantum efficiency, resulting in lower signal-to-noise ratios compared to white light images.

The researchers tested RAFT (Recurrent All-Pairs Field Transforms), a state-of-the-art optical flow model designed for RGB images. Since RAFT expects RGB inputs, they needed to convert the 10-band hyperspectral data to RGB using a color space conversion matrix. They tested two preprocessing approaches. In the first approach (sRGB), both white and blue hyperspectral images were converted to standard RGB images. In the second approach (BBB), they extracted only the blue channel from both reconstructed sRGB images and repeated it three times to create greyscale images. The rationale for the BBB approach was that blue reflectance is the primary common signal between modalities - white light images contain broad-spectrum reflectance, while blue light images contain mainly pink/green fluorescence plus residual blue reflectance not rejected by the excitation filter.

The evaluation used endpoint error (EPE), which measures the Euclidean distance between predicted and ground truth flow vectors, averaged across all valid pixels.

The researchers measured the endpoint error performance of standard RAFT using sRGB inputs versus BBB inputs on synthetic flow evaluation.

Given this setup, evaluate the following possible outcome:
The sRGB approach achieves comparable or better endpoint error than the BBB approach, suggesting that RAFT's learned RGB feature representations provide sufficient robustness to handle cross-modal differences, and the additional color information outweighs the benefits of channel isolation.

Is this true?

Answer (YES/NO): NO